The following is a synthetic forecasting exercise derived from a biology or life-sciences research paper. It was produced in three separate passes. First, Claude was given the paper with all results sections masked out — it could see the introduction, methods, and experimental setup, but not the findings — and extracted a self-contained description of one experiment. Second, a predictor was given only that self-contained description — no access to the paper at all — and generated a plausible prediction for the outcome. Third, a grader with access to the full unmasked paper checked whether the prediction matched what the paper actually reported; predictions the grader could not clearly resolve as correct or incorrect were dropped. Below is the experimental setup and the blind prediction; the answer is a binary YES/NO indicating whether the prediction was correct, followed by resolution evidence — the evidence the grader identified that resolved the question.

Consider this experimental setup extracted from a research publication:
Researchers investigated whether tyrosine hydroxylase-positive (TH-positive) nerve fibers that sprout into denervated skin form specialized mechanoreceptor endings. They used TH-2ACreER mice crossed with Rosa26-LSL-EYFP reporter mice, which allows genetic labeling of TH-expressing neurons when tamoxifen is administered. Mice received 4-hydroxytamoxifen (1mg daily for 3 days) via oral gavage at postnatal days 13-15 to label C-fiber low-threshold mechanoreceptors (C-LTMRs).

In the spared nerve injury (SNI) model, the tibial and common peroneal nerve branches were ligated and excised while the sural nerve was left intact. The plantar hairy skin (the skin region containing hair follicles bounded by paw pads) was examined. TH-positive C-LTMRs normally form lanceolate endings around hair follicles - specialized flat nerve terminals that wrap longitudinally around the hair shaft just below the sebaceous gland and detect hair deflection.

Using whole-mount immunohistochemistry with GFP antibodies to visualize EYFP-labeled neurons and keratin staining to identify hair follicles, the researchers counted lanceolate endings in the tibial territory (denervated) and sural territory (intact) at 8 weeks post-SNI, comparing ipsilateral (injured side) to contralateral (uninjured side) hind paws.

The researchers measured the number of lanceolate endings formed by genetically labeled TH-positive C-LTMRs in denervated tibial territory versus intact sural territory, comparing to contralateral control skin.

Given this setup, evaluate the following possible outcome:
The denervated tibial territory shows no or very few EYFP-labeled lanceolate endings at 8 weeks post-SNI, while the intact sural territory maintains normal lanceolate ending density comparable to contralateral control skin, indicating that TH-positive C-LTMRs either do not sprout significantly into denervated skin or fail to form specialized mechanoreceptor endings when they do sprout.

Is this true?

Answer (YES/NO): YES